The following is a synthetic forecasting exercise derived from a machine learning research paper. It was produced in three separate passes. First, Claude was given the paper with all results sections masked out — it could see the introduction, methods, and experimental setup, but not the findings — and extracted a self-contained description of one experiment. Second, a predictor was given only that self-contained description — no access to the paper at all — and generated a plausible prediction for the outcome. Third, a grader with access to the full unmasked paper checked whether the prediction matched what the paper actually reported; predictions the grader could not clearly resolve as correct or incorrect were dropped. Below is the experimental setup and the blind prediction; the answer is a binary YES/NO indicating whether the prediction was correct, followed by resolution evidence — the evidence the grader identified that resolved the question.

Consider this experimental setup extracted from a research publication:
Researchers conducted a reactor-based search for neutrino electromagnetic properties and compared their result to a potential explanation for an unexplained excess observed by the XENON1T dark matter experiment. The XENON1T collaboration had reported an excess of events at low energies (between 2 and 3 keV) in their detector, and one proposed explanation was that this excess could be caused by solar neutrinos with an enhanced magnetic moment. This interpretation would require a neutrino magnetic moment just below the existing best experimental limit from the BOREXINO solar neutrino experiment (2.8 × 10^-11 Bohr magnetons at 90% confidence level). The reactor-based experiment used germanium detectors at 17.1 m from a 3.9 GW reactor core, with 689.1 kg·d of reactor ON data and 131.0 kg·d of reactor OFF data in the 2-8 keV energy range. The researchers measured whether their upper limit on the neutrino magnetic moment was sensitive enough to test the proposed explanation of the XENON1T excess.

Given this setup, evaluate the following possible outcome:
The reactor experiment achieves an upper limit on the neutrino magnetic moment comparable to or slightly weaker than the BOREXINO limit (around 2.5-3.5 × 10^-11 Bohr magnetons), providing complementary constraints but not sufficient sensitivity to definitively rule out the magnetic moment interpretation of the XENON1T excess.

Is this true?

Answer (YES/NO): NO